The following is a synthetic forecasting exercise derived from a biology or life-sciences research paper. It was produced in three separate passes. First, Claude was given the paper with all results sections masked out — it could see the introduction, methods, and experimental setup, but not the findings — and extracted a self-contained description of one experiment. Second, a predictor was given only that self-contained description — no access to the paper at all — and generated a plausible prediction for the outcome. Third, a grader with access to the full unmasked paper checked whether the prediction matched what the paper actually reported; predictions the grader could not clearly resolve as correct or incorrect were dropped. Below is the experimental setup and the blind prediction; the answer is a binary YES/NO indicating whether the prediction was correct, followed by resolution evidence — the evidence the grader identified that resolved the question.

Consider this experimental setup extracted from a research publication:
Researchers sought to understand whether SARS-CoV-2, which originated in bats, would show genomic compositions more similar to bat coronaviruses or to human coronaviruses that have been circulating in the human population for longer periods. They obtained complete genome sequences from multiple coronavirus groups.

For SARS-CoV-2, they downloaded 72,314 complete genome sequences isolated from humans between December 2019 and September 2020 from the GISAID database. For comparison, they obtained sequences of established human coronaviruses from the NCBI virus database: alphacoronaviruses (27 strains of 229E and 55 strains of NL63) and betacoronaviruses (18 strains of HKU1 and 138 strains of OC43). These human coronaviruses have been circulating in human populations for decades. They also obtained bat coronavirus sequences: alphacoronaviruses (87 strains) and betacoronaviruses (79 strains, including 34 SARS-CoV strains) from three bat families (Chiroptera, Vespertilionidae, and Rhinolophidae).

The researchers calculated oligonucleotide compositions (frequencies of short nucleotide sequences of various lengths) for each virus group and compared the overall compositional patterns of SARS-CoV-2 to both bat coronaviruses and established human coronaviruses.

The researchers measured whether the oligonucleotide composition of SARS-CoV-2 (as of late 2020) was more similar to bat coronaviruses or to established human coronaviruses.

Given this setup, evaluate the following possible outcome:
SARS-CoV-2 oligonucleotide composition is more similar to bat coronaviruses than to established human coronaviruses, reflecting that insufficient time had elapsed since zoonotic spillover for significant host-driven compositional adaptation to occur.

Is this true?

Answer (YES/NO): YES